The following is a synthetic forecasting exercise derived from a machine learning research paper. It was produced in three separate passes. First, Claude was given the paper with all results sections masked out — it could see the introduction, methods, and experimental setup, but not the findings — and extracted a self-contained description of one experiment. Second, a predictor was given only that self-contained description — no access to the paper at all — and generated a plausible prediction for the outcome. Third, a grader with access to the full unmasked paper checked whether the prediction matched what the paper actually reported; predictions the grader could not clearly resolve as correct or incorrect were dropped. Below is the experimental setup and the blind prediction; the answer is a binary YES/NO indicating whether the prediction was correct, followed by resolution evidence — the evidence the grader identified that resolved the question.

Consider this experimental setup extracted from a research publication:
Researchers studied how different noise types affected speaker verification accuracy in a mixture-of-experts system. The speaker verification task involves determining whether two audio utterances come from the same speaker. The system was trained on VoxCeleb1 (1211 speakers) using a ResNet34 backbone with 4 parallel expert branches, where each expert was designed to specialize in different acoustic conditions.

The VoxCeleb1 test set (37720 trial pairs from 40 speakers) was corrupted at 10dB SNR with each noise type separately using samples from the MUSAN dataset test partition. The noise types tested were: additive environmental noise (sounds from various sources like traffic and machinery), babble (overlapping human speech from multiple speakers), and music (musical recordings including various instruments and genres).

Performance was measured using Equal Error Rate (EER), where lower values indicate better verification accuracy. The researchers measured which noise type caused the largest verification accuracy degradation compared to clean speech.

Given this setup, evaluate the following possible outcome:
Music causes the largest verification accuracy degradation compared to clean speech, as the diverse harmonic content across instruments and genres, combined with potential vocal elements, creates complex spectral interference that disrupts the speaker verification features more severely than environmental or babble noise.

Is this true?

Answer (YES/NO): NO